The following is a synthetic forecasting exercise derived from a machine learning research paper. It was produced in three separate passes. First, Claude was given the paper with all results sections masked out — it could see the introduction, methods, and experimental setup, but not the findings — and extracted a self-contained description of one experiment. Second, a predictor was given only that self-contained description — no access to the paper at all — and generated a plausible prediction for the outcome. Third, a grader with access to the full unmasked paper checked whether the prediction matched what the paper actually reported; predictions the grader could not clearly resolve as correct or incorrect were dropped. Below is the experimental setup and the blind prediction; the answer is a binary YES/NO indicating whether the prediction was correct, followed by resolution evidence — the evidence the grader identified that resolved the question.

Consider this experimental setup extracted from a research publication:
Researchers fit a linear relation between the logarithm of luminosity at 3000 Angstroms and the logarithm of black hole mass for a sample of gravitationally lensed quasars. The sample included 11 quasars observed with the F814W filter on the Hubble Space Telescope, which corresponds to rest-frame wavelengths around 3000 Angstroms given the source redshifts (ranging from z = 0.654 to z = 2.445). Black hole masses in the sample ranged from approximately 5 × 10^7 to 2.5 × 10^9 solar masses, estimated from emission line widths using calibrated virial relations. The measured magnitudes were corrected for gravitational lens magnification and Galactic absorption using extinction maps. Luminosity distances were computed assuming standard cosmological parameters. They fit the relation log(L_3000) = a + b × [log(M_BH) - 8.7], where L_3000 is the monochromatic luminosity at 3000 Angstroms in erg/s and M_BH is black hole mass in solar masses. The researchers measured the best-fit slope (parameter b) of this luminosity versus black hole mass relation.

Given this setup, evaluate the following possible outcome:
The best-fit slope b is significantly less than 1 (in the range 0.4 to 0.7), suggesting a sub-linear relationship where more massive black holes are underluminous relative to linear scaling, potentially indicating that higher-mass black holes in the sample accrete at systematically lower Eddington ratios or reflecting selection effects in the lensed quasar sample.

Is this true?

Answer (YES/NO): NO